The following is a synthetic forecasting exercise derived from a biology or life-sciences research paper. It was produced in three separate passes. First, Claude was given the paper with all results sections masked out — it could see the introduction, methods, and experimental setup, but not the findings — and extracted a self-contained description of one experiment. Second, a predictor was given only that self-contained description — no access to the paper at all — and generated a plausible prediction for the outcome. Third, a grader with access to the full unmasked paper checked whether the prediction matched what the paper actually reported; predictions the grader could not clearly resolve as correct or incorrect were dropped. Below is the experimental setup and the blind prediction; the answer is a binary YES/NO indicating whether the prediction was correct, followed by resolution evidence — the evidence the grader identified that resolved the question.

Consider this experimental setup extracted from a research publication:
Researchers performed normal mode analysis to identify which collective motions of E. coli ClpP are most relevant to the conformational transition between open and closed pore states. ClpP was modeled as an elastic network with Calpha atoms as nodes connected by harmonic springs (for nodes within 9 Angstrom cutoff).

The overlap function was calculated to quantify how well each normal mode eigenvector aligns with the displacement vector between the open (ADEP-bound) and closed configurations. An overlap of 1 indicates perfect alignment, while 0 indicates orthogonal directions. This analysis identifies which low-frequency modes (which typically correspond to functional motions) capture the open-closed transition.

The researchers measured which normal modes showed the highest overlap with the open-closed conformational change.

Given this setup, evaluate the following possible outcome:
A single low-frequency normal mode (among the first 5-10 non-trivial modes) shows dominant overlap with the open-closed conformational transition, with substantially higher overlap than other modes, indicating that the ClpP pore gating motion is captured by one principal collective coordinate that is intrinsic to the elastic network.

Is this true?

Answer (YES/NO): NO